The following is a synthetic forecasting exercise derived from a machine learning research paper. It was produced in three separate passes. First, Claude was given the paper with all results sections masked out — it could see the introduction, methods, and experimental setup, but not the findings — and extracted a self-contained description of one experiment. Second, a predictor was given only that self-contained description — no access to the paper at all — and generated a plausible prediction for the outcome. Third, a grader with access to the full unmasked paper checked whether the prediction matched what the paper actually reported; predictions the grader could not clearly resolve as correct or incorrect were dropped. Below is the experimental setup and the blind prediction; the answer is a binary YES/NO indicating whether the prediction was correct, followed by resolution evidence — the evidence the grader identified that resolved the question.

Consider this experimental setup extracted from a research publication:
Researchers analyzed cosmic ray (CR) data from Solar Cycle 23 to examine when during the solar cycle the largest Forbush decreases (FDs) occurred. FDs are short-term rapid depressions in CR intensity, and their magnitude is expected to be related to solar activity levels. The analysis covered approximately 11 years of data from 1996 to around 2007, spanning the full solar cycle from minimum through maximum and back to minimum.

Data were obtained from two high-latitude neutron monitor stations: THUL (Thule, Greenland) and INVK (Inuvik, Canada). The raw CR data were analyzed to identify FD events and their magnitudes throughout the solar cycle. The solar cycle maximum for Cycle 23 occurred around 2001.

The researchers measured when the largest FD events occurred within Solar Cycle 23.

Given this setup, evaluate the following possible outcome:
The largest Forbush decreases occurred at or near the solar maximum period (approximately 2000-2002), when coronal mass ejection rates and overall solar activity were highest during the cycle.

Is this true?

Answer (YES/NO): NO